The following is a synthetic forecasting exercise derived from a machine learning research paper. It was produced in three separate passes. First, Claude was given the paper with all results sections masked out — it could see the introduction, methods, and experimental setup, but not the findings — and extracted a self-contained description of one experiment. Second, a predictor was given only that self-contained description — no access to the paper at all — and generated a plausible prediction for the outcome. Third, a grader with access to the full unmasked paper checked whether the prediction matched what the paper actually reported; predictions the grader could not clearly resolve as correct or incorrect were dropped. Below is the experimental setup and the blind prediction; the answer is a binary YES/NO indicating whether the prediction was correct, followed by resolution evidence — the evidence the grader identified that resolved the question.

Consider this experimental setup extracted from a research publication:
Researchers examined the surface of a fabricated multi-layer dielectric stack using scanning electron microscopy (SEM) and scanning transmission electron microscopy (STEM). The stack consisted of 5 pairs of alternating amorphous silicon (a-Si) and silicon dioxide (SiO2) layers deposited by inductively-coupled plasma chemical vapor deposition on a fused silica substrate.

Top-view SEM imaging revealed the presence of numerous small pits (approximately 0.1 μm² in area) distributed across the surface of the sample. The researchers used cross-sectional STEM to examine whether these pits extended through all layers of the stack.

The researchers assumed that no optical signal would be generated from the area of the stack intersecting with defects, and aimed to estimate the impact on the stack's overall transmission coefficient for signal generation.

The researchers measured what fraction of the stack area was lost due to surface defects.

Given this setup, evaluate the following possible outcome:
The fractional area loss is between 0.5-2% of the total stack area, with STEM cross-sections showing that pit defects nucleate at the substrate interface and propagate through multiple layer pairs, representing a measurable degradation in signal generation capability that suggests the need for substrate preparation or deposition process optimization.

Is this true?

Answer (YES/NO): NO